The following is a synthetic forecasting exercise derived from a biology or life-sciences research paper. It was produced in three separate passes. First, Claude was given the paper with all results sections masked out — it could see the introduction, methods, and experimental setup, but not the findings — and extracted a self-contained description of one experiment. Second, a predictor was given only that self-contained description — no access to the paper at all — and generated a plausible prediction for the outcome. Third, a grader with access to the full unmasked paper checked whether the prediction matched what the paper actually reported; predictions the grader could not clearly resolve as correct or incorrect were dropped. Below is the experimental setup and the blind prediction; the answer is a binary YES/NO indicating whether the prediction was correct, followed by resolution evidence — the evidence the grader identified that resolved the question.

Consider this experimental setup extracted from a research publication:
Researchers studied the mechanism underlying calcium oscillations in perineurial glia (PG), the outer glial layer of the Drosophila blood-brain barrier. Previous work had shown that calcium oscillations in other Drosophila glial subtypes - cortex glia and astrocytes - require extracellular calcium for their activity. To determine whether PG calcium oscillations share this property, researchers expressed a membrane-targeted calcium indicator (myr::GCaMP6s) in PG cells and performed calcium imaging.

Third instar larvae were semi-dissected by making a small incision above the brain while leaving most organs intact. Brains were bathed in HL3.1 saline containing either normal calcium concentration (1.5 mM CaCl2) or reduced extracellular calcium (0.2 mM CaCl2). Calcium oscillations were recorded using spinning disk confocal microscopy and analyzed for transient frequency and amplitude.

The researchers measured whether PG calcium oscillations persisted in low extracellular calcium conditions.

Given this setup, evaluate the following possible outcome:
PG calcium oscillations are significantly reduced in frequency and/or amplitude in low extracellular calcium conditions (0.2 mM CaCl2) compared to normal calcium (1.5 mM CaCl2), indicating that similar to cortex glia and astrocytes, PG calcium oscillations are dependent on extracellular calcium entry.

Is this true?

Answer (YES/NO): NO